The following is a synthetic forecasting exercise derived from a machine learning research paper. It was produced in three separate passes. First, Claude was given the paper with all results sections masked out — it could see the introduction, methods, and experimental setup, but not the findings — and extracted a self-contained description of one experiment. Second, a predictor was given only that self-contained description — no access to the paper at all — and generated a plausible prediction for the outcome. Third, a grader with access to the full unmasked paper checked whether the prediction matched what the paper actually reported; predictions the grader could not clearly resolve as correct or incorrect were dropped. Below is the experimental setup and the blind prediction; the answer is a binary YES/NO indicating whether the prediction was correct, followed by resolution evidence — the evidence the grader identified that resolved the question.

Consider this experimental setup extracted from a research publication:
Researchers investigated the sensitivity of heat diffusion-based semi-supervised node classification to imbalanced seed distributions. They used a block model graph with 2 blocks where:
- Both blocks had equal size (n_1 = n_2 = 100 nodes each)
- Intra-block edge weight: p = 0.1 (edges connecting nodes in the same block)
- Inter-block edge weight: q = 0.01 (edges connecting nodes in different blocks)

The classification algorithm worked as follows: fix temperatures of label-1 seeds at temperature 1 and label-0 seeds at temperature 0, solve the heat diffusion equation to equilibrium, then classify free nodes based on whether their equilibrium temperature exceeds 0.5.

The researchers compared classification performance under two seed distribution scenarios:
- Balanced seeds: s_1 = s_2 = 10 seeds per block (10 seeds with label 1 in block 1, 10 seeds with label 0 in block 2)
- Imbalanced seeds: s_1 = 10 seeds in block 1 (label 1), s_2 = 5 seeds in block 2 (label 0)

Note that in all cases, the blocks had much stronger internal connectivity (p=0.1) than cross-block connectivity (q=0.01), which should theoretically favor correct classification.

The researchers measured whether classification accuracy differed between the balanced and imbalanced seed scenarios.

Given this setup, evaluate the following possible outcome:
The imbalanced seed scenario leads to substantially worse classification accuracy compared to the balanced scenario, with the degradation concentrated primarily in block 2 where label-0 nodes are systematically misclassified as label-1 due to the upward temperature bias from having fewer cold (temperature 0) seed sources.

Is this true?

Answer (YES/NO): NO